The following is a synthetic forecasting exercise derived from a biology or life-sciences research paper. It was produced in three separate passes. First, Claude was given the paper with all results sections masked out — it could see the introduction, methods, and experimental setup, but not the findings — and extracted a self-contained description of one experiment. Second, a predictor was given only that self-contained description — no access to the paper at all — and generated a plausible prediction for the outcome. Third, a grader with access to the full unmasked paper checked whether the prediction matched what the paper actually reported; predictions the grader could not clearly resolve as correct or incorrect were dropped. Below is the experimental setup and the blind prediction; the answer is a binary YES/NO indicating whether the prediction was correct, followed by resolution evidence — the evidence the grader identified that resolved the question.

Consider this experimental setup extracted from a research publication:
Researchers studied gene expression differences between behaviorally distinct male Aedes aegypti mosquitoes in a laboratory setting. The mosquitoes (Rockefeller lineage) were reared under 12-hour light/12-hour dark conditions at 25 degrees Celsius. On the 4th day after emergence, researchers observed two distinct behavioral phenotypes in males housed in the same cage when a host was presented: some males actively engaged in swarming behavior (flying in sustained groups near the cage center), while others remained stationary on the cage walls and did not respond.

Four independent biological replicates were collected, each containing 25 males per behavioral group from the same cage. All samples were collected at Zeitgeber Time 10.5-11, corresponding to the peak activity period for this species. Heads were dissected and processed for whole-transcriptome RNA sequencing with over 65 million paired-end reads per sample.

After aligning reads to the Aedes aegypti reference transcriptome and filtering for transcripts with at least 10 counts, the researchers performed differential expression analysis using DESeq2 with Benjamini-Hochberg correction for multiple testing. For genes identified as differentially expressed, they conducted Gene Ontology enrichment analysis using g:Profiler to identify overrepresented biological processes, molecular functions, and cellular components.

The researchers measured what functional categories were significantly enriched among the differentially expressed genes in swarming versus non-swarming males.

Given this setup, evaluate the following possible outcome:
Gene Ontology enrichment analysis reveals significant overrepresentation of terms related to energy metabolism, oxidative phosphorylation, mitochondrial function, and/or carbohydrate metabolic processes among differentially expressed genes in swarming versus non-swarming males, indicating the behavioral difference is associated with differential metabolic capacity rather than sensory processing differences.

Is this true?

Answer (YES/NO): NO